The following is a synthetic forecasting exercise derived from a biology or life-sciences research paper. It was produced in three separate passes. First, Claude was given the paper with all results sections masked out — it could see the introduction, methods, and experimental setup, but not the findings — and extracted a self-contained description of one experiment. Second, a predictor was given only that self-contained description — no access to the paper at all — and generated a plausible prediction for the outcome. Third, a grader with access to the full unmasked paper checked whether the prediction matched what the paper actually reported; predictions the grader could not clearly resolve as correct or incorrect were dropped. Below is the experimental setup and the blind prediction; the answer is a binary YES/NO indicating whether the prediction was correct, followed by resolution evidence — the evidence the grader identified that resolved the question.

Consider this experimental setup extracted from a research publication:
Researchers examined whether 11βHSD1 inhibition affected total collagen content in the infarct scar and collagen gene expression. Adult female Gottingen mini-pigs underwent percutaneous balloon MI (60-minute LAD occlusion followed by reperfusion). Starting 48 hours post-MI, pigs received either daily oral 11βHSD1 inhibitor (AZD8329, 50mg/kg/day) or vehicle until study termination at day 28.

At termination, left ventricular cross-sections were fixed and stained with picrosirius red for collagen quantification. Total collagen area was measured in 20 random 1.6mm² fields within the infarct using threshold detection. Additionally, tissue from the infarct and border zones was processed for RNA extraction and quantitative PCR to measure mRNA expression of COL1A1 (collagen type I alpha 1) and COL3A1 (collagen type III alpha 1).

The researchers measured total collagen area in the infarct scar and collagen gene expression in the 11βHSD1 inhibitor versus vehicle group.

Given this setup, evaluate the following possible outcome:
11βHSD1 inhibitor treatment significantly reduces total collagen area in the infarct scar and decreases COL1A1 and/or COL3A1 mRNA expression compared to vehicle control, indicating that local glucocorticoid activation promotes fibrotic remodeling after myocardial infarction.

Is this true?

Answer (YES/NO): NO